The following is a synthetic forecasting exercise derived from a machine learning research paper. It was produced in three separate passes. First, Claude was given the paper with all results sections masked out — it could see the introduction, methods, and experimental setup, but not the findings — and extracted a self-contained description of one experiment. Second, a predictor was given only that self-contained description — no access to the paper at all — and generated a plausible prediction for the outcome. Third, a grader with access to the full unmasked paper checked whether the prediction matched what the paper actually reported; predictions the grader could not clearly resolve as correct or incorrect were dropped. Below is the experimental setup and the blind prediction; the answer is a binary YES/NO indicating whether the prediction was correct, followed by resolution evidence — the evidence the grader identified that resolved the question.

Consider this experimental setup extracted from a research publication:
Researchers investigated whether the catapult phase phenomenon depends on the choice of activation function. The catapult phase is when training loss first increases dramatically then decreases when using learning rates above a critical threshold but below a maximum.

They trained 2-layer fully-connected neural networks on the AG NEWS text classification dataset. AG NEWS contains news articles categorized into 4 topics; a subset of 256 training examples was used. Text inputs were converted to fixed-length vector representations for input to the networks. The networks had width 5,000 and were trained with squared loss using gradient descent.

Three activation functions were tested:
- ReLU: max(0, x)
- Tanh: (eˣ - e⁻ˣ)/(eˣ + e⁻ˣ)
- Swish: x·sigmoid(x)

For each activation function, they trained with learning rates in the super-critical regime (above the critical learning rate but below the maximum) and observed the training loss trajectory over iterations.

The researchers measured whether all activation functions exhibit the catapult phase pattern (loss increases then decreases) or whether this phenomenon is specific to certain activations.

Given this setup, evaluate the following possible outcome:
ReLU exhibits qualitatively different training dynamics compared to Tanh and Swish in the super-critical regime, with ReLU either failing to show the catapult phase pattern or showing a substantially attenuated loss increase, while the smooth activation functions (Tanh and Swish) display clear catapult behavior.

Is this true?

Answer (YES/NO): NO